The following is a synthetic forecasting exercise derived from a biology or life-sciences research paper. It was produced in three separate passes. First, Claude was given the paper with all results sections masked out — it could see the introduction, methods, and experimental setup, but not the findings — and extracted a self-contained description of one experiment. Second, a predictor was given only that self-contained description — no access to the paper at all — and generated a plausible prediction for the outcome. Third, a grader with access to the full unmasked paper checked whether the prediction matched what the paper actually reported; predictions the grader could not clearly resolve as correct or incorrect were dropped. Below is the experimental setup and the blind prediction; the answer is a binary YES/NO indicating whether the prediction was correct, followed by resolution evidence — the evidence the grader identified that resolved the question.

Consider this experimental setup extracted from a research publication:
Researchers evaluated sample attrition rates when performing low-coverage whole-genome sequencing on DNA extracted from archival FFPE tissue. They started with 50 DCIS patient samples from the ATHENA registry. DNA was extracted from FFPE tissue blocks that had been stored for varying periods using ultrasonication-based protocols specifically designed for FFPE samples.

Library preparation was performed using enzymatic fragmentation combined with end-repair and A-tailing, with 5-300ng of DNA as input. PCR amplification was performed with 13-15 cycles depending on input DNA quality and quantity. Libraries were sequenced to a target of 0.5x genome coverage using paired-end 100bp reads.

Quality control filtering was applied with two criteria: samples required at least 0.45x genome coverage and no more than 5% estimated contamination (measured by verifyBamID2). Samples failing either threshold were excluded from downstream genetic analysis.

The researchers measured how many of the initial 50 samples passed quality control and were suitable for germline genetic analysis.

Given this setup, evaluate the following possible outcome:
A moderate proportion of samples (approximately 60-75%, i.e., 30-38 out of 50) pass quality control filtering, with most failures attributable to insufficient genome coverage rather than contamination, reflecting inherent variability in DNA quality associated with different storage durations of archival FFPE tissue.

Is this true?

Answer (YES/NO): NO